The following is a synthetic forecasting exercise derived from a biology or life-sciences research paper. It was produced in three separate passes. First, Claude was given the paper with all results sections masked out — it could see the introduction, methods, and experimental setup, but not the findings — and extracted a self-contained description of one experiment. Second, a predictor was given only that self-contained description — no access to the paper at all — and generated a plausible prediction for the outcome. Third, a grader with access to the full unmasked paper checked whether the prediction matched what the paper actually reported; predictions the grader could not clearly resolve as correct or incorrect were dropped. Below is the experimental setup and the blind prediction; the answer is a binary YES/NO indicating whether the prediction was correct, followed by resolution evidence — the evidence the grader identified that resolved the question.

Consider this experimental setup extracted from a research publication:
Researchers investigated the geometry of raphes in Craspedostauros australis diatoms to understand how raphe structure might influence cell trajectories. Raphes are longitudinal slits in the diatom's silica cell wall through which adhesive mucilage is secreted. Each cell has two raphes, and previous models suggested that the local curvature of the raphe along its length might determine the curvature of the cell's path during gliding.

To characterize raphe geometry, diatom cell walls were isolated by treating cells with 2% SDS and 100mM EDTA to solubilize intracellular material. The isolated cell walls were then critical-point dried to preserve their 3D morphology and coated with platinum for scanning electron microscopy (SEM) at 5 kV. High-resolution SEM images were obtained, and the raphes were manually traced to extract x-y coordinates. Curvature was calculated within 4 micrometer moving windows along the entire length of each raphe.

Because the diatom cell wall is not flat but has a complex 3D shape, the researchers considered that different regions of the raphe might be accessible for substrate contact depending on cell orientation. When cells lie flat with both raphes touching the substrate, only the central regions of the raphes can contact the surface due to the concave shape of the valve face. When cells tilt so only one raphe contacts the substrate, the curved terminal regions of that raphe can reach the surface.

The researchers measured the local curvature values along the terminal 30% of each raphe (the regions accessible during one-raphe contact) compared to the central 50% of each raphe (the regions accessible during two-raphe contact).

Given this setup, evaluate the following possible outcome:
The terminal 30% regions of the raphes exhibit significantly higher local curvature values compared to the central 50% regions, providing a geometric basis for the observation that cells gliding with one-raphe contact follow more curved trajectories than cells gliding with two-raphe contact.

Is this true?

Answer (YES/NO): YES